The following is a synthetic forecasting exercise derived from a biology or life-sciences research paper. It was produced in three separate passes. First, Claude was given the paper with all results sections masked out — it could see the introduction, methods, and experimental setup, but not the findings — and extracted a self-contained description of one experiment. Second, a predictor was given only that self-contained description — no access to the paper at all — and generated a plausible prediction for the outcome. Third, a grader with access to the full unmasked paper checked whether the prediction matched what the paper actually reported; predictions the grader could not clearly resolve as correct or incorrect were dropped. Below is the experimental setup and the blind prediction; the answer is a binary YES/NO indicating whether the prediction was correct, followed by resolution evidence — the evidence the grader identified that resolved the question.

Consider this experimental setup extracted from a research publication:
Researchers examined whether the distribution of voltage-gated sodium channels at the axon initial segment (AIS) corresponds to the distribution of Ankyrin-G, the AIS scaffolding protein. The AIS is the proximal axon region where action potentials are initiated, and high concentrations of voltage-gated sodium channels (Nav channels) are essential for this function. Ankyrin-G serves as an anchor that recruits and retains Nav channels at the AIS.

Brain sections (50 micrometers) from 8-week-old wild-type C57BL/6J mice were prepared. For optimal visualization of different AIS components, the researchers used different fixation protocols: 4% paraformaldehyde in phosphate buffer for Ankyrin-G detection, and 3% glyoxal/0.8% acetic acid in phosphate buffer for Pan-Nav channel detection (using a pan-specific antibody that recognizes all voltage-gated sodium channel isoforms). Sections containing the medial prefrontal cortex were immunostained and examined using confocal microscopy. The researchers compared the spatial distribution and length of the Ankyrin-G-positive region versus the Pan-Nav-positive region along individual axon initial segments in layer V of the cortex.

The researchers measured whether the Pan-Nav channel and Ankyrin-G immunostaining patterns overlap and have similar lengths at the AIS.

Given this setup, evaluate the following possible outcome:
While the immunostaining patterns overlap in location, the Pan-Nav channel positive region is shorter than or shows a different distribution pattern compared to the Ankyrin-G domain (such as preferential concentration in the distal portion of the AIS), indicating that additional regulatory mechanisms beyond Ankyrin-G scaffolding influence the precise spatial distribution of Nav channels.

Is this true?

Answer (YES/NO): NO